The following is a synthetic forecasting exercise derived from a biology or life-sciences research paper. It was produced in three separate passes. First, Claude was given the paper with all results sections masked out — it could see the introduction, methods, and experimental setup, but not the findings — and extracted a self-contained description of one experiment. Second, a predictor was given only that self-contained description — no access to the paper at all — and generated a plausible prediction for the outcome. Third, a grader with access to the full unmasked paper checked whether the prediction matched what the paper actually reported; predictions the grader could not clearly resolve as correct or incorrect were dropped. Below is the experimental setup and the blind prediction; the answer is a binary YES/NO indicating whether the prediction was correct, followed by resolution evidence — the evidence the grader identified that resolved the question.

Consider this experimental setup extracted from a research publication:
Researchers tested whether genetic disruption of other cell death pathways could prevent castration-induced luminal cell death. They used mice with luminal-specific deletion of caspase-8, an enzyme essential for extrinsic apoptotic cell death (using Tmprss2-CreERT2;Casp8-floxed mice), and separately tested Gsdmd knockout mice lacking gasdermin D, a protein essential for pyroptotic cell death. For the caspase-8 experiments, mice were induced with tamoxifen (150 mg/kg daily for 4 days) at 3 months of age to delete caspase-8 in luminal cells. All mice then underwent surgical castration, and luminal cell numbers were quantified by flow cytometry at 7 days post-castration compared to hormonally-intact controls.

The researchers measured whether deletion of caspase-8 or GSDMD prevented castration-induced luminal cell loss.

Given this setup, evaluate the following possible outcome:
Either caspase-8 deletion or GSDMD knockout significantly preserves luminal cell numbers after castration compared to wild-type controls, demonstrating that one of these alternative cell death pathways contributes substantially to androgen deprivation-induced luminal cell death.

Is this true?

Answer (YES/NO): NO